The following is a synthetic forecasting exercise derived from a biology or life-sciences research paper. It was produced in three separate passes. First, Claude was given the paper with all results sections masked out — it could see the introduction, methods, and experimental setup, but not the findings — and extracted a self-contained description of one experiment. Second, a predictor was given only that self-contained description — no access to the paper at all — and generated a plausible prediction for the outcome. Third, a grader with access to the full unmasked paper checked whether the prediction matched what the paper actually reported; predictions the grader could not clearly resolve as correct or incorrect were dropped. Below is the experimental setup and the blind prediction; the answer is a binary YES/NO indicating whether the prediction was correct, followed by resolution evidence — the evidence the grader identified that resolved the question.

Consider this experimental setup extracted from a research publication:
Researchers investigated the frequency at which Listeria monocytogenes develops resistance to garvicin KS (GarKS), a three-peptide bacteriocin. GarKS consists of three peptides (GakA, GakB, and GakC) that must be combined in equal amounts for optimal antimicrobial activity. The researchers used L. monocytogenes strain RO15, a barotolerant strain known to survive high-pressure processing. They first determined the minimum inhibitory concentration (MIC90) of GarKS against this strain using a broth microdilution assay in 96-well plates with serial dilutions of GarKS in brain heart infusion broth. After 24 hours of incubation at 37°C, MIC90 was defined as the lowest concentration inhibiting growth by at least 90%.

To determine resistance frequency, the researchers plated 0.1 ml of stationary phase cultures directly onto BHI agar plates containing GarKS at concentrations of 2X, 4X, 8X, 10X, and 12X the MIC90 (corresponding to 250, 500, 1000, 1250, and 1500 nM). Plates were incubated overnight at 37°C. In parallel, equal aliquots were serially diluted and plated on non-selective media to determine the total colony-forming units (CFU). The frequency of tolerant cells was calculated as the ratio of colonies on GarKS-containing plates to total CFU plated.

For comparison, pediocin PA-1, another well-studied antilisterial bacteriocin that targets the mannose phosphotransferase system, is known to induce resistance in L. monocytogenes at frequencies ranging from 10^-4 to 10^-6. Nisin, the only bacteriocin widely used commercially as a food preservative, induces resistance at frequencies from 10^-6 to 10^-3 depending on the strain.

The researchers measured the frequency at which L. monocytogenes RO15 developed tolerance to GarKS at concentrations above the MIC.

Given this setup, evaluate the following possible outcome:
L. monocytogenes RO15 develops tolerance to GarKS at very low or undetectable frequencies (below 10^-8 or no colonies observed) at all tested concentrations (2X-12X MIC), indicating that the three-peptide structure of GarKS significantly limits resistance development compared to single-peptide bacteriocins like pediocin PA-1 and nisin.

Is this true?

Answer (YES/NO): YES